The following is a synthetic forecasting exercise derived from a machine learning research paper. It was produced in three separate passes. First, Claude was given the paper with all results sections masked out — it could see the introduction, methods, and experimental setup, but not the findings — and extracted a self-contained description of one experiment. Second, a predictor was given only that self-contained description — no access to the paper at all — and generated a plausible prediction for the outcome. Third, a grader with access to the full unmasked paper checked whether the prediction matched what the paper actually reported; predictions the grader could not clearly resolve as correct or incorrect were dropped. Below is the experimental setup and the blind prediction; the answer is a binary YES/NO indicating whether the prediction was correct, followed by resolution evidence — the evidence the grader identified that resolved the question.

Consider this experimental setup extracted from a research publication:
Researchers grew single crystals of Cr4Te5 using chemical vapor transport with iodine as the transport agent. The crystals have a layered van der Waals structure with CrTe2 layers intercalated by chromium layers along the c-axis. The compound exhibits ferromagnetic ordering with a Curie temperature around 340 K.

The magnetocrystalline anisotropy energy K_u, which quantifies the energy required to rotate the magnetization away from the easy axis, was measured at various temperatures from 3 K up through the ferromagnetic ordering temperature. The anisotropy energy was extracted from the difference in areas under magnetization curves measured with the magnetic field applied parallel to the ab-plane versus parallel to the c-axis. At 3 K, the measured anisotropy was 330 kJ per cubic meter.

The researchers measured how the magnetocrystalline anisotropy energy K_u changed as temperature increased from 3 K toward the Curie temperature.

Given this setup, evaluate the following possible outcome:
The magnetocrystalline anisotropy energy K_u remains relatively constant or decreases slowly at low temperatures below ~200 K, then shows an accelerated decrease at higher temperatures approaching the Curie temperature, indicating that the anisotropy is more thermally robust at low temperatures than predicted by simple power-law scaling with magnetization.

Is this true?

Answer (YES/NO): NO